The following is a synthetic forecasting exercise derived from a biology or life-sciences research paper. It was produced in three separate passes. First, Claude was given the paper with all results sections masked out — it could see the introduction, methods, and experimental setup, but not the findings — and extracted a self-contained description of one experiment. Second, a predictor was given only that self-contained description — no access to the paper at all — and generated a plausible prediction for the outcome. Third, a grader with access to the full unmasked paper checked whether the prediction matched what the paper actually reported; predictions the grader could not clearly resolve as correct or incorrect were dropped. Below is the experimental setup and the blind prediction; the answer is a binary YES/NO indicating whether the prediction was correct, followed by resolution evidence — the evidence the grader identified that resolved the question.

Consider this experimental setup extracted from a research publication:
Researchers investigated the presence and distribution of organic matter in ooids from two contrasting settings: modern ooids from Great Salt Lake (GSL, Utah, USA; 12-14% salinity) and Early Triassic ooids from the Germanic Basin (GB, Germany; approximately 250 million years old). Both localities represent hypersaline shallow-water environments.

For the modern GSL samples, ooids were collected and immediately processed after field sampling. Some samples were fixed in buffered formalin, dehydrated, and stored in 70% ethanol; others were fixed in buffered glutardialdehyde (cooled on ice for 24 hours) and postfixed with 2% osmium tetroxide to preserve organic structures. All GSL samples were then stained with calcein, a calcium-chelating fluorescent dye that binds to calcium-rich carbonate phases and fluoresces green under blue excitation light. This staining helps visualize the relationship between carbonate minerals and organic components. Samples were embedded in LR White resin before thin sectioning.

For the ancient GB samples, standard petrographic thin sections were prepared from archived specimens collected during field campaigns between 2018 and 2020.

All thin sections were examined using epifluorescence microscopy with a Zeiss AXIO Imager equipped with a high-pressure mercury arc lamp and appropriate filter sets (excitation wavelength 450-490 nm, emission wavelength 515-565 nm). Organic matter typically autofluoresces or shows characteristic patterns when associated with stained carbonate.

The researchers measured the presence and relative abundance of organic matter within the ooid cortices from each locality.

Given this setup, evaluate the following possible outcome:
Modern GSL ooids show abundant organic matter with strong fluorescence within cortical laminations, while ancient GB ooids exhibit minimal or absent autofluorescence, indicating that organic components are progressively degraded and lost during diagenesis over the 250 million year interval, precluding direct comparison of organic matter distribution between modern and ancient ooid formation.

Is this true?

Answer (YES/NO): NO